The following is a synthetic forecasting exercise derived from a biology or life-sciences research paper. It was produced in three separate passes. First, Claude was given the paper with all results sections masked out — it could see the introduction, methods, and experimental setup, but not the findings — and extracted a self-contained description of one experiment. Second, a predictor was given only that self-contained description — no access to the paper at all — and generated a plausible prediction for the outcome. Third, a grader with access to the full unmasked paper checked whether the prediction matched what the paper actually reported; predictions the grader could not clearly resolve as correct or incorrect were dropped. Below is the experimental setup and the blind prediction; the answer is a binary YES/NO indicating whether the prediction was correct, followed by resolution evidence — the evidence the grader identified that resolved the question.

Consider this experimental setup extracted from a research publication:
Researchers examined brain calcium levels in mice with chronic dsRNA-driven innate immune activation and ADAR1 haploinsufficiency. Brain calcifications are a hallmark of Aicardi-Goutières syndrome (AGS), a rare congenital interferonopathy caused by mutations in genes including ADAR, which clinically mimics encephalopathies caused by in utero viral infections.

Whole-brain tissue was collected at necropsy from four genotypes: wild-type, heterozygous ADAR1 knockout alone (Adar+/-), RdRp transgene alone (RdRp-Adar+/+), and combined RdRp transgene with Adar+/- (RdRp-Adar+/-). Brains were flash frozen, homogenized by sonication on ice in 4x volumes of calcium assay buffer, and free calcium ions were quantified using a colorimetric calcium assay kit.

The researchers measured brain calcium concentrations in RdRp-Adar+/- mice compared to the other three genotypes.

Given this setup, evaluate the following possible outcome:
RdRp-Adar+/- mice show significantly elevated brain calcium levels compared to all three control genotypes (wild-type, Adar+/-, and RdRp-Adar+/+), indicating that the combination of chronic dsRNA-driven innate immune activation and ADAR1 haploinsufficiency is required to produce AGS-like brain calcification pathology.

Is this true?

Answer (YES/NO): NO